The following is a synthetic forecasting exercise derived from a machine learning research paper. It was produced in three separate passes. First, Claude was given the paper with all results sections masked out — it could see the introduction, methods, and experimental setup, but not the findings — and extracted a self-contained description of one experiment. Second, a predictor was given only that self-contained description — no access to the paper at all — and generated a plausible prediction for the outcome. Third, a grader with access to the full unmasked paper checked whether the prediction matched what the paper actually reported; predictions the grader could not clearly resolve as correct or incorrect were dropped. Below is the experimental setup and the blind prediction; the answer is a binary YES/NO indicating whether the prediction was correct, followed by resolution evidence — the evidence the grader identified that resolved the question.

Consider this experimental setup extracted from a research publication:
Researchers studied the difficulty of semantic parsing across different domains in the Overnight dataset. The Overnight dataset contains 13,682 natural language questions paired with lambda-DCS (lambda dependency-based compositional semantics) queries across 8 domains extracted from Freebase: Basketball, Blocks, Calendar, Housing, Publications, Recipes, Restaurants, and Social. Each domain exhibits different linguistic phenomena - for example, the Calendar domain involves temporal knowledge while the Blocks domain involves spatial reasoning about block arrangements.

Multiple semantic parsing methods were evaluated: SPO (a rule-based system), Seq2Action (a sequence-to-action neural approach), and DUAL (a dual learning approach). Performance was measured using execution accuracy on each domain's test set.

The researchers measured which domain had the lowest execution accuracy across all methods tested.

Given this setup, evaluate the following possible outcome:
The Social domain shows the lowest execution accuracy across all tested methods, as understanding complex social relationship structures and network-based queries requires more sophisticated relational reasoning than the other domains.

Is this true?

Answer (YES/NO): NO